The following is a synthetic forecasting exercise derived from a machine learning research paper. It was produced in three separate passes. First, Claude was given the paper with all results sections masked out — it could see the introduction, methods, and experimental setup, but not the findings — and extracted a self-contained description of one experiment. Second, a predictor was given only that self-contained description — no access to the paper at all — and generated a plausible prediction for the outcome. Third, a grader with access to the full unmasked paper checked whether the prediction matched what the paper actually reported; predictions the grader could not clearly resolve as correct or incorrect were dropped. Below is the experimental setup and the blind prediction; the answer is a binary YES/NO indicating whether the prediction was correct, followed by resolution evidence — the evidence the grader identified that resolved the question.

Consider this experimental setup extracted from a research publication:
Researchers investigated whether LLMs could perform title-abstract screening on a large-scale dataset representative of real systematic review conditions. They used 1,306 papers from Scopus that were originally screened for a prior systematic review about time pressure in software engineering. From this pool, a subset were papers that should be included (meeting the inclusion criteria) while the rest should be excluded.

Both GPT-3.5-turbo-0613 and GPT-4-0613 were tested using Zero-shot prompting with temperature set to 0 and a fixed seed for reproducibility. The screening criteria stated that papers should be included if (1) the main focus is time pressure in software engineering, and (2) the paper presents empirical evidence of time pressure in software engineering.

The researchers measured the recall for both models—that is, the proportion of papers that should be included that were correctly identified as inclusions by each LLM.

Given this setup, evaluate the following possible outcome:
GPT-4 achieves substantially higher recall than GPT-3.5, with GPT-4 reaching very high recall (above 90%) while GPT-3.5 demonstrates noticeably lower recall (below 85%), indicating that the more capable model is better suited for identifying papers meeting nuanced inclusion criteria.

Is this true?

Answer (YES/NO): NO